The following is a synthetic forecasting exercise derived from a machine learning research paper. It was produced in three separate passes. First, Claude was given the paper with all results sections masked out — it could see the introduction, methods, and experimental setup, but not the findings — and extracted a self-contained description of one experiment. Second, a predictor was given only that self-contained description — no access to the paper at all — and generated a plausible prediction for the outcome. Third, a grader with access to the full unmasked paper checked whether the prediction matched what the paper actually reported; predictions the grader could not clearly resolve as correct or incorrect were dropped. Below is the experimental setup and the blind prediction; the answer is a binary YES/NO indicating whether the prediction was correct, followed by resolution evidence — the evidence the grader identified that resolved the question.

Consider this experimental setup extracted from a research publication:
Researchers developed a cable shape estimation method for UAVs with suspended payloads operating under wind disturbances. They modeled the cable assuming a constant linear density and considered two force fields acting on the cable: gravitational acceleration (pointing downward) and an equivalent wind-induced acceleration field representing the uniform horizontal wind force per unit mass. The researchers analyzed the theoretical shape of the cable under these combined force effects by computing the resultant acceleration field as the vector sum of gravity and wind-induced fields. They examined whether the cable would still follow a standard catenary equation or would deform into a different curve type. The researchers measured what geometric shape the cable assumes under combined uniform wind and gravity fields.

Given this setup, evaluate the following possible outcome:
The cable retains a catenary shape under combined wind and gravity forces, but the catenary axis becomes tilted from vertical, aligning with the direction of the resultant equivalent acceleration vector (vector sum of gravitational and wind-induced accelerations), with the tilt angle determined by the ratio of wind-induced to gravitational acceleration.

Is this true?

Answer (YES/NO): YES